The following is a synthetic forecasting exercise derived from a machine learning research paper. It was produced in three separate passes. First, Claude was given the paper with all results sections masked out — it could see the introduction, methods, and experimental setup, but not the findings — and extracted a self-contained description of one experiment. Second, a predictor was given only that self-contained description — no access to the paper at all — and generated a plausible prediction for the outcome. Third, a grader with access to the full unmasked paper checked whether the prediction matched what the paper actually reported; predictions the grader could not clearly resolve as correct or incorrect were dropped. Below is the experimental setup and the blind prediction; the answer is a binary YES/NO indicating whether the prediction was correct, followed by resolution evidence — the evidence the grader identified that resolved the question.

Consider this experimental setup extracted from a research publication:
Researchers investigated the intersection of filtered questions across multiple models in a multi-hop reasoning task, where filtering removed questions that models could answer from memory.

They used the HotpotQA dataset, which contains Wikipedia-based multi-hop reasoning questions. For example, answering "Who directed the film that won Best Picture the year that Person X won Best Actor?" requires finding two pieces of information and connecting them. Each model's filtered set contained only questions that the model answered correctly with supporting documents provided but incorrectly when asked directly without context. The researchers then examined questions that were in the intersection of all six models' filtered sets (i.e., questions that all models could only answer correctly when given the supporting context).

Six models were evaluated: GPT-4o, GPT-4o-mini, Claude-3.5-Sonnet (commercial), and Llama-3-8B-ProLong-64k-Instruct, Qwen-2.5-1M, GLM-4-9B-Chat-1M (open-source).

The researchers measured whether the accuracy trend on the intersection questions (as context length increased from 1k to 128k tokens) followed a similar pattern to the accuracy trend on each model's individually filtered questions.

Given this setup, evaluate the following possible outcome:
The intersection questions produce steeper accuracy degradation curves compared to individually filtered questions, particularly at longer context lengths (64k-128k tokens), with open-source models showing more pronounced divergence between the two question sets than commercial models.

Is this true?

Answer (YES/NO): NO